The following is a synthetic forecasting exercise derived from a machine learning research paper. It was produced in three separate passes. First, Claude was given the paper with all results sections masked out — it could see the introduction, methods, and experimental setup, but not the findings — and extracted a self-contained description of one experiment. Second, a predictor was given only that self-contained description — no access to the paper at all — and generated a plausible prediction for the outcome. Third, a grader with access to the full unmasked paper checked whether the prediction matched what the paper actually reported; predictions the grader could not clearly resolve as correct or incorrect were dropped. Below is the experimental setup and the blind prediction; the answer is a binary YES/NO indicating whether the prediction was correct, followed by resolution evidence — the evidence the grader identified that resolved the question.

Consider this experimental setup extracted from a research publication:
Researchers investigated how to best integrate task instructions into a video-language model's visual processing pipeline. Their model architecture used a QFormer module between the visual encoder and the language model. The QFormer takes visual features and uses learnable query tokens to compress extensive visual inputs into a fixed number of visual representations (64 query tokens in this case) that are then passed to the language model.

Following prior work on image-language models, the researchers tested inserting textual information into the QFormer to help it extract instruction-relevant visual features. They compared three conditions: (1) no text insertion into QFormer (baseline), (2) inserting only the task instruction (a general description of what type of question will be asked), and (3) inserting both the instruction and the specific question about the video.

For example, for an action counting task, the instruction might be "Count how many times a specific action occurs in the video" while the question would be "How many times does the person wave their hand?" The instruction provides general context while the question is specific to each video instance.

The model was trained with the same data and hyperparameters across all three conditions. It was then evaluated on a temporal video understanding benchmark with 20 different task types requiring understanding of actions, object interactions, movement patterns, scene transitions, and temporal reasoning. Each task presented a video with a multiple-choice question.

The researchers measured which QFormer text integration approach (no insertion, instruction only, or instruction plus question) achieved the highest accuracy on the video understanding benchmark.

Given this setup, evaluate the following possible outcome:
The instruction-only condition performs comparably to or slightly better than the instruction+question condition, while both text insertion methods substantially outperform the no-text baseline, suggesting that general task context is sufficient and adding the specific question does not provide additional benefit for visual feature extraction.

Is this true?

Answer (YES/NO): NO